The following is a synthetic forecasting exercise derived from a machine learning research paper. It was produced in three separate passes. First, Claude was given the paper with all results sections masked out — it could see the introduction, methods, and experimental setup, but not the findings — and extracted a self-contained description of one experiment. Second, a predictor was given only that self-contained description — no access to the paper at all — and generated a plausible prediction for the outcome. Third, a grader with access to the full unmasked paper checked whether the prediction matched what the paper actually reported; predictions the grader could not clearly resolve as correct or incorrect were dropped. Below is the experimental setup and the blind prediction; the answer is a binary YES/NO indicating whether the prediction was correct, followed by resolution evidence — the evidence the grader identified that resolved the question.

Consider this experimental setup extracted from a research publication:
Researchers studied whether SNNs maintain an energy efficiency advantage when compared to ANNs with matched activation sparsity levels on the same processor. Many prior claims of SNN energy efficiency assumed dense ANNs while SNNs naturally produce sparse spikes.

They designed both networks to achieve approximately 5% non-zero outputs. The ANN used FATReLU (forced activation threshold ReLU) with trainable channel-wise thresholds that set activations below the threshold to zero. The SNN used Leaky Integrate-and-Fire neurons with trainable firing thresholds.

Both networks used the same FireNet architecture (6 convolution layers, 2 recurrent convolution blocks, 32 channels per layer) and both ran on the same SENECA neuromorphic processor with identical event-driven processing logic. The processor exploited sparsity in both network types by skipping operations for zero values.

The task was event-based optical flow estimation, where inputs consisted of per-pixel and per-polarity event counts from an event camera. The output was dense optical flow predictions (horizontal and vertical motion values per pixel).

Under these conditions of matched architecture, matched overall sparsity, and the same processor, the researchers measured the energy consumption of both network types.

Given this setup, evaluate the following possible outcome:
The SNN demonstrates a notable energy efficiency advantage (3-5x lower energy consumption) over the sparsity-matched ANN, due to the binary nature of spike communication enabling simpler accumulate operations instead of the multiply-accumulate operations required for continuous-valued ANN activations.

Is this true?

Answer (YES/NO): NO